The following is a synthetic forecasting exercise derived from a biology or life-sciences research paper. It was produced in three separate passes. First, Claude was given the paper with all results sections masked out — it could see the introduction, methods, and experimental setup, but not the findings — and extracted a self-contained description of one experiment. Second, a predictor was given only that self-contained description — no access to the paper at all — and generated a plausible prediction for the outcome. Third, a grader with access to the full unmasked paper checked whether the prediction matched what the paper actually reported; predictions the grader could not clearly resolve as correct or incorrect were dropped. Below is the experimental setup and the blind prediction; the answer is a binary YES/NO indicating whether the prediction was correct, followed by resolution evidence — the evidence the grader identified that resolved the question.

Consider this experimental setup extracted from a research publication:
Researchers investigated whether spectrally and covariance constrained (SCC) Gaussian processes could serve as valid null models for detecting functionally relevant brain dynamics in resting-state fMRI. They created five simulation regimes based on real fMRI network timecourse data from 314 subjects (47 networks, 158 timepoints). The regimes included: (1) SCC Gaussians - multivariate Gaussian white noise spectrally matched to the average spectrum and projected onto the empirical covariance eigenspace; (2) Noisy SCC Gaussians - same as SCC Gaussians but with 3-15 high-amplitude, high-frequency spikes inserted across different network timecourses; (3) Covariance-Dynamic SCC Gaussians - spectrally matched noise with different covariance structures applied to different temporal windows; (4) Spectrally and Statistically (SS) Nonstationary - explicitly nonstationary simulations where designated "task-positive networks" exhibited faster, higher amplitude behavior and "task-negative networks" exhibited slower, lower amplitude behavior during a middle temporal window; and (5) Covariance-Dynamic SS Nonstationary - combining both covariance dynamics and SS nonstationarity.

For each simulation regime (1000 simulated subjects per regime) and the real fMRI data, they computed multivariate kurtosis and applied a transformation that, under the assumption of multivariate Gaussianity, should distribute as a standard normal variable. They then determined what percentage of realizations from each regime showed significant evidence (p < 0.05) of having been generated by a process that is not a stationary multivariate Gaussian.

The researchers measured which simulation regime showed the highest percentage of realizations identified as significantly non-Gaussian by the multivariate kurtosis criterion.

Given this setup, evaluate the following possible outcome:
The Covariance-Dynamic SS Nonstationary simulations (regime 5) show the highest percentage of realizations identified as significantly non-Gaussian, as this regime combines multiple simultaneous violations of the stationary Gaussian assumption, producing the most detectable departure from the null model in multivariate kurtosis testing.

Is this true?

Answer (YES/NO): NO